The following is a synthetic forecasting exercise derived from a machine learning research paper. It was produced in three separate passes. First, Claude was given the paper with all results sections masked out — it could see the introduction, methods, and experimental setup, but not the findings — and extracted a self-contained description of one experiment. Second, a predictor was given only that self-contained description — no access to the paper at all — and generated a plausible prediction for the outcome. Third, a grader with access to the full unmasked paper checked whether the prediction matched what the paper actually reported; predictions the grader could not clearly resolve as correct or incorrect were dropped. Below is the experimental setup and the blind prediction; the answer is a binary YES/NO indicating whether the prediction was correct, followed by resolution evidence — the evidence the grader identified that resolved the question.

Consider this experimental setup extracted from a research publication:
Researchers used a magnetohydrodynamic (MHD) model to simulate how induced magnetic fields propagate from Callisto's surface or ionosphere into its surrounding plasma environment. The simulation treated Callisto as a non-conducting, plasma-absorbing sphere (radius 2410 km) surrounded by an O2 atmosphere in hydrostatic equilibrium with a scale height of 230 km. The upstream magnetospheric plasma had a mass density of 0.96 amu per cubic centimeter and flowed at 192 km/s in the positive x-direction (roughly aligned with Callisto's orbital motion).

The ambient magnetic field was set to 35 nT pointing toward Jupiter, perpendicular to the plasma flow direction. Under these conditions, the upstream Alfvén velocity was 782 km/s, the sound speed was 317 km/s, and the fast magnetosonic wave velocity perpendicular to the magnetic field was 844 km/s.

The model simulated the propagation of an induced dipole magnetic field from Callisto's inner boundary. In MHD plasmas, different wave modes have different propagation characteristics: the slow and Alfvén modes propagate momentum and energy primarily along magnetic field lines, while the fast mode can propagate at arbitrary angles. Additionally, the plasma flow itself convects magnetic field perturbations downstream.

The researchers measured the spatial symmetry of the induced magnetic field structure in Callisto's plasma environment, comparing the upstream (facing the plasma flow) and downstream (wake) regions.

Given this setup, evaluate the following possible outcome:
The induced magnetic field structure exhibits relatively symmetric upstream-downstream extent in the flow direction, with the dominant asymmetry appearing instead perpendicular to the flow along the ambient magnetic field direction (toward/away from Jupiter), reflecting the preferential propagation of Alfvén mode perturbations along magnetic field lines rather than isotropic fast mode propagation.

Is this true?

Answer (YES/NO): NO